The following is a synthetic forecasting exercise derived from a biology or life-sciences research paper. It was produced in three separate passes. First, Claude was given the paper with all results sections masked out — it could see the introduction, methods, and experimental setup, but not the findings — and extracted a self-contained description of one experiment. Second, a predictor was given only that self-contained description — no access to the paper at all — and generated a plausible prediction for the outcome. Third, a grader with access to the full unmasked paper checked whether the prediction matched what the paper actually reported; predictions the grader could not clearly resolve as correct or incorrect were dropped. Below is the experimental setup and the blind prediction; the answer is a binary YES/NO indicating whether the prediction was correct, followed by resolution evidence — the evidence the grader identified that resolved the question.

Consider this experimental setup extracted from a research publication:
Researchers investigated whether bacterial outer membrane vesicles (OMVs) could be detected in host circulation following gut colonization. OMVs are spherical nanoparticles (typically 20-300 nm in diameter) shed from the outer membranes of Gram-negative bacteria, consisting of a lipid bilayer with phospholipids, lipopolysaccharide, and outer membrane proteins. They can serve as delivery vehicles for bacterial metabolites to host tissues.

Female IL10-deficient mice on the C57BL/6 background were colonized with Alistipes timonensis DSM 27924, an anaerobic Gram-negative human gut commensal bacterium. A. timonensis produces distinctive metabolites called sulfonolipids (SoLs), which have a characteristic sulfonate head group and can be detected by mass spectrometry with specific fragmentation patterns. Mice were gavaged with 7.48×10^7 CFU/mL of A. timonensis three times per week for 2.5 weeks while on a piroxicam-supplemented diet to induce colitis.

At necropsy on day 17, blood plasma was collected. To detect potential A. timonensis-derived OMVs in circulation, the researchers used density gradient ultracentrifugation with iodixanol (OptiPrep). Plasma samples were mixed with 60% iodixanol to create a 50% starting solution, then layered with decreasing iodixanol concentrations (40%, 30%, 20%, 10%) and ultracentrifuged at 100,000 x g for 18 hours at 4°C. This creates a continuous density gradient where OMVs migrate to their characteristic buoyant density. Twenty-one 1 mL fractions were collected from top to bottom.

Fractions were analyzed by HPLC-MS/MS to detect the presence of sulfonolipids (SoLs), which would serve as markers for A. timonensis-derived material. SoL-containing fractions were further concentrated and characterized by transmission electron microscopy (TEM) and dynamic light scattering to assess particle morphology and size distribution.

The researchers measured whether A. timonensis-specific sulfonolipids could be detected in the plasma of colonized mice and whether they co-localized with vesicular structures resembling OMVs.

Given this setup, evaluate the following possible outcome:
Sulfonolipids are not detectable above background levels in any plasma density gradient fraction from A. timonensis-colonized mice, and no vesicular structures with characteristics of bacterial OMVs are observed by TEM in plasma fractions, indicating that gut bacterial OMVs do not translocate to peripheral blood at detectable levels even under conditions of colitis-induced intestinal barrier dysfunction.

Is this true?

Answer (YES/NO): NO